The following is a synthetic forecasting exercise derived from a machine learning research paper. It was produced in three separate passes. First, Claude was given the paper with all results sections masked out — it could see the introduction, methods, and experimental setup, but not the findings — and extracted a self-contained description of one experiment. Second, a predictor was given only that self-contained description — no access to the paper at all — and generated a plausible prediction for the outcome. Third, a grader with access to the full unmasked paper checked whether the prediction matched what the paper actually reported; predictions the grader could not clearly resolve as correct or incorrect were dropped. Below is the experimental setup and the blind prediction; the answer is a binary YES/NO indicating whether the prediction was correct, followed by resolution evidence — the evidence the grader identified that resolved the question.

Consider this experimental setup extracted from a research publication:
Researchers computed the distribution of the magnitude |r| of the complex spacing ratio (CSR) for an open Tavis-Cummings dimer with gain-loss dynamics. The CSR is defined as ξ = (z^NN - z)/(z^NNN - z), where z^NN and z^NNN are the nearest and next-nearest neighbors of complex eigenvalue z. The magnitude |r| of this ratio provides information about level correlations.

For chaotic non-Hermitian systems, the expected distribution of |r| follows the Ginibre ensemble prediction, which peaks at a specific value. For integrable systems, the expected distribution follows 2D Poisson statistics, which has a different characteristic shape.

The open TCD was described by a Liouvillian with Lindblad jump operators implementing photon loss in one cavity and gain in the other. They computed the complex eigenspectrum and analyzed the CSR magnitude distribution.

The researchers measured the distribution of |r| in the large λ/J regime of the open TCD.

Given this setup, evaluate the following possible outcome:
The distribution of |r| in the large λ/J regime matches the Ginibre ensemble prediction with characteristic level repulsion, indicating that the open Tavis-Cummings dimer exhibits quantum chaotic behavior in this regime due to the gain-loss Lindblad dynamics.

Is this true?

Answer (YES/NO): NO